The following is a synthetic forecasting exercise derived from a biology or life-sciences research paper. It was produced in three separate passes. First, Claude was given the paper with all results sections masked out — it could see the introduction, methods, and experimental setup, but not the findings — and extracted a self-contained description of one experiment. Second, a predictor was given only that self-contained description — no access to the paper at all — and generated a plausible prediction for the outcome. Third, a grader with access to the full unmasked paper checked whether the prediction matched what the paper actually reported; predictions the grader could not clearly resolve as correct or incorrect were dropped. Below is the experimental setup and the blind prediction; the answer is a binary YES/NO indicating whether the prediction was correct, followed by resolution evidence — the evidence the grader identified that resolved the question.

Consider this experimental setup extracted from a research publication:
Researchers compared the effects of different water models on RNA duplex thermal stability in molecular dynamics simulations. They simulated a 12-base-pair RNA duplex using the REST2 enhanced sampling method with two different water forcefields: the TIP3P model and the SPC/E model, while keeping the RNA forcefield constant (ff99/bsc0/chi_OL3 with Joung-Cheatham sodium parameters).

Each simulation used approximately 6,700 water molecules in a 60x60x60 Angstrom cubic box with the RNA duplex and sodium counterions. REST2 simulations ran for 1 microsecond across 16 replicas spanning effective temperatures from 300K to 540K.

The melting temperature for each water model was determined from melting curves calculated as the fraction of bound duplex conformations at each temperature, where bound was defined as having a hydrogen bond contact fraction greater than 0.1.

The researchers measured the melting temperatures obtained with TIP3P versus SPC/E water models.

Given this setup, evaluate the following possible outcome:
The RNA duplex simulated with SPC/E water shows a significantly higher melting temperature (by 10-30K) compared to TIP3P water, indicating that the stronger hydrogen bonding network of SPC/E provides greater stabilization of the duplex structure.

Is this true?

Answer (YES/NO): NO